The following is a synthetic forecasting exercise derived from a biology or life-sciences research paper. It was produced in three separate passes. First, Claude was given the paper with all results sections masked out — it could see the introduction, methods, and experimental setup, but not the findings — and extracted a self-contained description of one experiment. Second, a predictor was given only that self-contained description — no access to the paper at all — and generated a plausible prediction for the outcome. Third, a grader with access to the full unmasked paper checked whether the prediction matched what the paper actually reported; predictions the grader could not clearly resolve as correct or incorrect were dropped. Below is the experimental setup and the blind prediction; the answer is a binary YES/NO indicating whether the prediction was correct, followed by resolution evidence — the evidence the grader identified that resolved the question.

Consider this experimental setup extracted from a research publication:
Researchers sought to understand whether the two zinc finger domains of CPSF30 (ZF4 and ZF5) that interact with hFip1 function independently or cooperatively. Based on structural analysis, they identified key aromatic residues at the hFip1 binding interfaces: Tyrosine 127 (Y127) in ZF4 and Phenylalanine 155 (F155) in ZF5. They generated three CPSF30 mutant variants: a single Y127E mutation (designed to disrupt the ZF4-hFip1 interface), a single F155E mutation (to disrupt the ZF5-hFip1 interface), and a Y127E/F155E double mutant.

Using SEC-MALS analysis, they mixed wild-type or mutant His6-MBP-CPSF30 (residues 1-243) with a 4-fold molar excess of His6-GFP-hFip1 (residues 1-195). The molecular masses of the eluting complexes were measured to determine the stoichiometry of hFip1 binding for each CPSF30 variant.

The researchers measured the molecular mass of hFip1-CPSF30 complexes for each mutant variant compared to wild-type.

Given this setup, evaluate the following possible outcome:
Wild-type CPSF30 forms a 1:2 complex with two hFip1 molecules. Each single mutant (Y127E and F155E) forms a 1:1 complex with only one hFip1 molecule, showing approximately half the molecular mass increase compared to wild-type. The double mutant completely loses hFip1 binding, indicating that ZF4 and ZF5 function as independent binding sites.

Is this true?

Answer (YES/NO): YES